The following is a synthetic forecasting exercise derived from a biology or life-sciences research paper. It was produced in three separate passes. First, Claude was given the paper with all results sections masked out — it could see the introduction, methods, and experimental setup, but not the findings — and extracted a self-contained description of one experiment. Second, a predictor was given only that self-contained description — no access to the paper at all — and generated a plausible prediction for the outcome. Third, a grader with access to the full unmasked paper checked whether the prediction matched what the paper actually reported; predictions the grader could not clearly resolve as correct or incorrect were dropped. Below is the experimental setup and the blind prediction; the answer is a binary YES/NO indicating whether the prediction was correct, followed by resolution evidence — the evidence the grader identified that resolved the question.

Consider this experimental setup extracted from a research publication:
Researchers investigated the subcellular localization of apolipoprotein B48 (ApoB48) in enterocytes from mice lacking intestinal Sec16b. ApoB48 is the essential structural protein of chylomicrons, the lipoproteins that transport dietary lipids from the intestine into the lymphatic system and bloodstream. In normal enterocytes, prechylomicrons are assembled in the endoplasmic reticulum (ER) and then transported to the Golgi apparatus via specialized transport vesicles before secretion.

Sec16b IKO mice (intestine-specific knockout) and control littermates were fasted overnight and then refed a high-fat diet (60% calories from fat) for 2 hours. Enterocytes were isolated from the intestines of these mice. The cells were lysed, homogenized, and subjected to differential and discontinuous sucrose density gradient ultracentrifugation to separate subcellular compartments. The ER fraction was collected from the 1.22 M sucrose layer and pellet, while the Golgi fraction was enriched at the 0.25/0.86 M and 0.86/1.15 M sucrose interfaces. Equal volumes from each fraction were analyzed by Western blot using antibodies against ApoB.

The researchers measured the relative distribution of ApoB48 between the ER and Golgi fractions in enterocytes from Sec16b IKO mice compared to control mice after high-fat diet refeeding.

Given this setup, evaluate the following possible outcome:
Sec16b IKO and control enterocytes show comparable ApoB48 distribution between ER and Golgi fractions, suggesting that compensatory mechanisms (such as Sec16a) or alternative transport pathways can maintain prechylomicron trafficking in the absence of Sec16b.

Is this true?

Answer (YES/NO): NO